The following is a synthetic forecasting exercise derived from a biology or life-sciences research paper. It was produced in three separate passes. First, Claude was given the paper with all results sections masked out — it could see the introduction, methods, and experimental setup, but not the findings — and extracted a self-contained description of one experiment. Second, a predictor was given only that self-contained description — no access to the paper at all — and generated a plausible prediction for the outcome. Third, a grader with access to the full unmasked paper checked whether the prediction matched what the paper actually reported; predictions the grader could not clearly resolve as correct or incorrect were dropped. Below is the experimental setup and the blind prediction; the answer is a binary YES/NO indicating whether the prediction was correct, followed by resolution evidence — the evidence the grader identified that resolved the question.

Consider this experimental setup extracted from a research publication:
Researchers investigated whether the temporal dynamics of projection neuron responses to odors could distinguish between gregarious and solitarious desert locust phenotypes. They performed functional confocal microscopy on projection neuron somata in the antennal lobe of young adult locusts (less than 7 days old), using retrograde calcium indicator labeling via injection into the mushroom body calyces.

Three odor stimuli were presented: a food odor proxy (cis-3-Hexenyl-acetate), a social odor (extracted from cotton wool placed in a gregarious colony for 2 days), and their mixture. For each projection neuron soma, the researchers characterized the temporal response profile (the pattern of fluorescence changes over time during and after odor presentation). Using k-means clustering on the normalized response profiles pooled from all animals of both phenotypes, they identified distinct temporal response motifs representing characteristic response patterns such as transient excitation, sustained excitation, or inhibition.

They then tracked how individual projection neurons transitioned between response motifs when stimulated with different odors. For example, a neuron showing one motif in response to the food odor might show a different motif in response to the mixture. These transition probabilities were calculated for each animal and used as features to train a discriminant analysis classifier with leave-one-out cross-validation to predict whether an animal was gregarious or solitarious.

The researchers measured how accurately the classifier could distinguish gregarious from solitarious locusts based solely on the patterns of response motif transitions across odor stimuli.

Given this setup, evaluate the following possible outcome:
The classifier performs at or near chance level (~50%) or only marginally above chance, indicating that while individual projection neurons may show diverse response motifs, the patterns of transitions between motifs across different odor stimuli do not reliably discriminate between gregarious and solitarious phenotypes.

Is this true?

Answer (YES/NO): NO